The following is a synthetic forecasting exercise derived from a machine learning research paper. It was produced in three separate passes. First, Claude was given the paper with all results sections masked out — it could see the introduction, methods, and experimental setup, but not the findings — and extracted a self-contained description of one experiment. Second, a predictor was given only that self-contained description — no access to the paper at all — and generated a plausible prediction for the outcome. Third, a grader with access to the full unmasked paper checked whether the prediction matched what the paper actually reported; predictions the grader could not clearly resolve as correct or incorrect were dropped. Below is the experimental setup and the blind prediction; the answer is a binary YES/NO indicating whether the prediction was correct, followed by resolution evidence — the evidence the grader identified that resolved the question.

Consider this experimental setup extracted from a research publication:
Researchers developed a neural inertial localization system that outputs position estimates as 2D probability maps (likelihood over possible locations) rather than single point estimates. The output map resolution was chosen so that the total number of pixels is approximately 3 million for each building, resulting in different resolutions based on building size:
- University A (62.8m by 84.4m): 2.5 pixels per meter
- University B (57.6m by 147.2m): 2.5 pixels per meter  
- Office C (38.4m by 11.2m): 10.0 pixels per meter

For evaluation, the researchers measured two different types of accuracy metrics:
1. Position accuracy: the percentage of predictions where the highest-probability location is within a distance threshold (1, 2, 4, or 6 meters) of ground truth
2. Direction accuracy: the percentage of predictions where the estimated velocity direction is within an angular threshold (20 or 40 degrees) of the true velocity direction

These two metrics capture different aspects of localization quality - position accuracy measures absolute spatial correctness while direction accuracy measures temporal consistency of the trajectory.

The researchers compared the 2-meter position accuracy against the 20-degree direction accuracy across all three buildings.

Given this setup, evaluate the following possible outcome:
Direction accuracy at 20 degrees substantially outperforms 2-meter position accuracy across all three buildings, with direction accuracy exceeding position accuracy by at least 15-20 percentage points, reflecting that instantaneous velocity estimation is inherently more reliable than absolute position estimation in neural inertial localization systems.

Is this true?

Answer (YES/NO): NO